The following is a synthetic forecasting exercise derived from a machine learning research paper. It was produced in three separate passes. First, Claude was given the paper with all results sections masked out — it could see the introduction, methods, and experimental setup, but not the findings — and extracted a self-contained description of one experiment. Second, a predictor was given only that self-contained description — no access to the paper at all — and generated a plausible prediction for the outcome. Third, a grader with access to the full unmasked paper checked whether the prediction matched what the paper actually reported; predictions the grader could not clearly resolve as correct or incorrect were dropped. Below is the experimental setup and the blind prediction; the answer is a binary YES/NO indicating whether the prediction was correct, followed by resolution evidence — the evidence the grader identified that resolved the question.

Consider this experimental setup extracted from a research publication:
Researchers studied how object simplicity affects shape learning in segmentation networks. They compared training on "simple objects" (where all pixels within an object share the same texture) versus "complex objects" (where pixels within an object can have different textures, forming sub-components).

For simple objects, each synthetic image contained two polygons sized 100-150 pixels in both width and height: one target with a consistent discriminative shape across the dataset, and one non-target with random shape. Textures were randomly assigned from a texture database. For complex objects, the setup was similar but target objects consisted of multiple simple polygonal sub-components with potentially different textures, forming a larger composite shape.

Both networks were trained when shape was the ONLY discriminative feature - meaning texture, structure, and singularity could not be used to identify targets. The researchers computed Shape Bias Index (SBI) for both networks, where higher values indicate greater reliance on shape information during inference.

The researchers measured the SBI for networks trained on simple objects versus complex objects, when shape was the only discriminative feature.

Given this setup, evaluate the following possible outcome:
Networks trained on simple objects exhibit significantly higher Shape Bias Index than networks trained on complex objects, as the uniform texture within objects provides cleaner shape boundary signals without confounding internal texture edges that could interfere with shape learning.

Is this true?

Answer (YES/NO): YES